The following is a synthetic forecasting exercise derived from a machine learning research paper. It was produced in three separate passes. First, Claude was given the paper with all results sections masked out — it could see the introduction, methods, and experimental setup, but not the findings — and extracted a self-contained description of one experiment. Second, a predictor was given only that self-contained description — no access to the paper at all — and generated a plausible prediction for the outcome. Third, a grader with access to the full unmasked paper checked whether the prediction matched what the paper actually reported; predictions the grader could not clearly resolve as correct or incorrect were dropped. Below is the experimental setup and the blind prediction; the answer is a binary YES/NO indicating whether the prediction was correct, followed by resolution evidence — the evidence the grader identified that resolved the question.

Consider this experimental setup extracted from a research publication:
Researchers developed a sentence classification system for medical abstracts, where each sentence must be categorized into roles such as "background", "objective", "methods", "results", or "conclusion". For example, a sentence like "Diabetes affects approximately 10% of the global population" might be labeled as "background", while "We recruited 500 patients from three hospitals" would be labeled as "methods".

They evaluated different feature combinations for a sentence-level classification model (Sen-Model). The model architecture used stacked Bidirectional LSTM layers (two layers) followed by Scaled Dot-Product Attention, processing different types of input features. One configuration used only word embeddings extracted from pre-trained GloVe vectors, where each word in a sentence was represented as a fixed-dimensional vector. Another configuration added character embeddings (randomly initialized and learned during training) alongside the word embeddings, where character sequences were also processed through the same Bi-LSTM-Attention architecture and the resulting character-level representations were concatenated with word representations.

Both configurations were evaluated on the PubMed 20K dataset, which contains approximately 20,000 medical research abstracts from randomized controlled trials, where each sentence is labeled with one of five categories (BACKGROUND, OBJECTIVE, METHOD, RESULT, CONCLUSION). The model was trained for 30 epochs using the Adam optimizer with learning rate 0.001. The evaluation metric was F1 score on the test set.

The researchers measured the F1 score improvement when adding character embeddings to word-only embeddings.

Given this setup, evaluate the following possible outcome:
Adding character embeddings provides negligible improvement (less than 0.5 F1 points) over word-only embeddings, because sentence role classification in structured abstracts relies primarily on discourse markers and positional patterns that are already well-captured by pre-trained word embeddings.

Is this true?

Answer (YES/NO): YES